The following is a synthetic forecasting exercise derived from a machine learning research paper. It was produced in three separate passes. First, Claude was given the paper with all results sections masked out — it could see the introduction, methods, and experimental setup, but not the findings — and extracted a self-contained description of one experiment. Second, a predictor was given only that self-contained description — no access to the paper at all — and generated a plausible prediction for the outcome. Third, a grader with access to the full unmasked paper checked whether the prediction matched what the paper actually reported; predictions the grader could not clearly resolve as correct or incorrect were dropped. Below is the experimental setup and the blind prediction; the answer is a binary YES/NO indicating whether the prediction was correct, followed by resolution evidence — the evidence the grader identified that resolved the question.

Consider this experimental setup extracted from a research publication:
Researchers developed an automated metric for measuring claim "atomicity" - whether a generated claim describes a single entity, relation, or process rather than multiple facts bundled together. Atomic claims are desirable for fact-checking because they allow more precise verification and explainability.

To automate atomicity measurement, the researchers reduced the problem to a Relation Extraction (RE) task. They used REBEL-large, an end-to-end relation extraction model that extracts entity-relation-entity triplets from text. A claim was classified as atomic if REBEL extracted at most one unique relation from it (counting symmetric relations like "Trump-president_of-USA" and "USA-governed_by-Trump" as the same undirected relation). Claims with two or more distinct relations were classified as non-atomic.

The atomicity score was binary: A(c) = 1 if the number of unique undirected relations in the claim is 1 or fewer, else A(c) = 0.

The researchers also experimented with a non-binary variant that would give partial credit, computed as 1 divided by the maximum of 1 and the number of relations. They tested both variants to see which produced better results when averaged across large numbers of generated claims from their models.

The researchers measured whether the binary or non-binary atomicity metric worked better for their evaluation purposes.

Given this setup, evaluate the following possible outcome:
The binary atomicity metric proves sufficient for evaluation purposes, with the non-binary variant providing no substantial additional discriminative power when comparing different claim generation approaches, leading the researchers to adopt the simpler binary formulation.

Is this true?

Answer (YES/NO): YES